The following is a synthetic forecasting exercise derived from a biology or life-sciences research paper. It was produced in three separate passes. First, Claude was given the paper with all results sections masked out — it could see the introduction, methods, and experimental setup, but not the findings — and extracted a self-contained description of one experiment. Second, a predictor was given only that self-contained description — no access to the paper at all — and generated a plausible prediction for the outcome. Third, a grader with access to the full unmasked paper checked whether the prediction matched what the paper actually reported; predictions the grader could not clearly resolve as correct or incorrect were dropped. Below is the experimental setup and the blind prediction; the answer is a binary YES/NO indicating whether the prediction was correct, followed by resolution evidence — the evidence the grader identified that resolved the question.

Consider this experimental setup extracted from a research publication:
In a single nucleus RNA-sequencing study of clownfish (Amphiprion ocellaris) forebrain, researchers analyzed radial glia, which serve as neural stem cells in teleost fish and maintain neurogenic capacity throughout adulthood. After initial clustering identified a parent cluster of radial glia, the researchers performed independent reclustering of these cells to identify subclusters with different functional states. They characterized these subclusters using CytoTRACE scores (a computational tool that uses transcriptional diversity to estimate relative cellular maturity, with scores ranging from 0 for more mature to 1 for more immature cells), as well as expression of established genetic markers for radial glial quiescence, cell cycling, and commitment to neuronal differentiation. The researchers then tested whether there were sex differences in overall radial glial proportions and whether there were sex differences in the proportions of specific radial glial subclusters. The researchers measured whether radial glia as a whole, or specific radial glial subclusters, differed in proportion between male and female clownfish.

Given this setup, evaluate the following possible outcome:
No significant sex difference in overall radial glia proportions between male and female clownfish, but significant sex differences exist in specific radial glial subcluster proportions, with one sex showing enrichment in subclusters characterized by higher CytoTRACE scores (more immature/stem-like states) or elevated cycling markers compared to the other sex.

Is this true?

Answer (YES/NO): NO